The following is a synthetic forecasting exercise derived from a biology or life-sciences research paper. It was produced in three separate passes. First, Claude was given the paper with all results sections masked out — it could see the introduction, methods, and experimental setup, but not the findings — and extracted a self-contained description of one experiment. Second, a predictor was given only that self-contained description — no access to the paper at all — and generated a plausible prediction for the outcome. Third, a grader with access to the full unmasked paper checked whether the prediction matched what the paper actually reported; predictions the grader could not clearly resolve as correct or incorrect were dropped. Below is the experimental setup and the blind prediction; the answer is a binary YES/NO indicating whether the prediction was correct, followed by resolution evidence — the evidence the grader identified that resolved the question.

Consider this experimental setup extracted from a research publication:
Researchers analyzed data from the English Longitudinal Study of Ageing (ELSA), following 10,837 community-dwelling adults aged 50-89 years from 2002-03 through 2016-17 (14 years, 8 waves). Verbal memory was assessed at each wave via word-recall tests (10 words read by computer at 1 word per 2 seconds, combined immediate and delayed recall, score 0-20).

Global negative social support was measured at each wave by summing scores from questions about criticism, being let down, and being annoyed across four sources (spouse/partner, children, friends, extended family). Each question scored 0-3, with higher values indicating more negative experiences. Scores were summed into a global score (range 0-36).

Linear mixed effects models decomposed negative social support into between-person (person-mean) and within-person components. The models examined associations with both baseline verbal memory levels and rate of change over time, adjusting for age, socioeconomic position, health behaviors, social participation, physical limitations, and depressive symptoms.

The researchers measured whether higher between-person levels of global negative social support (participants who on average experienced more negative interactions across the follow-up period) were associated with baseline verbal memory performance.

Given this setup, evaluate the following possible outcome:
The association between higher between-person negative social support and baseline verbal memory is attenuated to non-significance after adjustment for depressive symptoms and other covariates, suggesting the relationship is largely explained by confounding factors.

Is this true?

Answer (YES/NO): NO